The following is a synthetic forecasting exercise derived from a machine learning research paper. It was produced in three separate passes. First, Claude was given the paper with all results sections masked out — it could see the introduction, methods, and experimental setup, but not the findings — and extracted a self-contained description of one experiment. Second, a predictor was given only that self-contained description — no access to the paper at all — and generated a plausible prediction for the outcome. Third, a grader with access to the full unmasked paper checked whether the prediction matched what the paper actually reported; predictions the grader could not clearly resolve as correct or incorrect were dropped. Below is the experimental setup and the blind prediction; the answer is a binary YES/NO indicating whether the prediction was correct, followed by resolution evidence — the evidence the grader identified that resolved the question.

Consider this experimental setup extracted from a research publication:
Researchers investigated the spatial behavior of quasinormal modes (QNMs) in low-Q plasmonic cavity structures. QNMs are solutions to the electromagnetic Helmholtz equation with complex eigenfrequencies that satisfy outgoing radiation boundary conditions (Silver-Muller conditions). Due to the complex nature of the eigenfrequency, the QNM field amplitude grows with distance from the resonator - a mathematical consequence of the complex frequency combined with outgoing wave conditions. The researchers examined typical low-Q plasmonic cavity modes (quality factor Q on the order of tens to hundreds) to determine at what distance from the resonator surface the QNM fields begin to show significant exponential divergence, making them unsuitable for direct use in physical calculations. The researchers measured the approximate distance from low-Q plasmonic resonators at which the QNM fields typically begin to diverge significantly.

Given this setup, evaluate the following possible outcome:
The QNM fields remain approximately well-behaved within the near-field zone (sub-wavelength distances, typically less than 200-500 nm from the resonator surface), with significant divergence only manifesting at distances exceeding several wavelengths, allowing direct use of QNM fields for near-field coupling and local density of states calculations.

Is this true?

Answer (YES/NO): YES